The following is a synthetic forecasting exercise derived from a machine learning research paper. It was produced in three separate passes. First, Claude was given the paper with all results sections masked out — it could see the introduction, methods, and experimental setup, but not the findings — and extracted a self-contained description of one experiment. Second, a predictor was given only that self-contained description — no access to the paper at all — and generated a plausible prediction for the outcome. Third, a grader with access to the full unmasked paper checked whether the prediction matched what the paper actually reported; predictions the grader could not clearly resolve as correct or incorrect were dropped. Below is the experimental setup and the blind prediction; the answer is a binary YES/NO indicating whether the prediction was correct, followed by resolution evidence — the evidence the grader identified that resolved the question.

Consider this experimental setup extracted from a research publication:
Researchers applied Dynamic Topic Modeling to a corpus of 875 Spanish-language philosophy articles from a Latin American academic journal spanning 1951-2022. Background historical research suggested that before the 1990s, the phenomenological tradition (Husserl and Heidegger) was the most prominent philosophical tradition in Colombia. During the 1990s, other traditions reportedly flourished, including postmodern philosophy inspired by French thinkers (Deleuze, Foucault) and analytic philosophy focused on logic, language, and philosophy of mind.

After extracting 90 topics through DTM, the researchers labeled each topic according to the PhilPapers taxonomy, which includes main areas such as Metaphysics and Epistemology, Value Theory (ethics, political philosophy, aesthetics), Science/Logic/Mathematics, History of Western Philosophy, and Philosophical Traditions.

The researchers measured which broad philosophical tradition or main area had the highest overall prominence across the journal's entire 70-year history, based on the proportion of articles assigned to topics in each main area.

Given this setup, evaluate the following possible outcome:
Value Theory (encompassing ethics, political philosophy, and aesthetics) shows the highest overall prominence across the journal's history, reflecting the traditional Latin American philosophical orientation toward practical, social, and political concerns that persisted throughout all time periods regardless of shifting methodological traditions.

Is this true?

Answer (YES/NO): YES